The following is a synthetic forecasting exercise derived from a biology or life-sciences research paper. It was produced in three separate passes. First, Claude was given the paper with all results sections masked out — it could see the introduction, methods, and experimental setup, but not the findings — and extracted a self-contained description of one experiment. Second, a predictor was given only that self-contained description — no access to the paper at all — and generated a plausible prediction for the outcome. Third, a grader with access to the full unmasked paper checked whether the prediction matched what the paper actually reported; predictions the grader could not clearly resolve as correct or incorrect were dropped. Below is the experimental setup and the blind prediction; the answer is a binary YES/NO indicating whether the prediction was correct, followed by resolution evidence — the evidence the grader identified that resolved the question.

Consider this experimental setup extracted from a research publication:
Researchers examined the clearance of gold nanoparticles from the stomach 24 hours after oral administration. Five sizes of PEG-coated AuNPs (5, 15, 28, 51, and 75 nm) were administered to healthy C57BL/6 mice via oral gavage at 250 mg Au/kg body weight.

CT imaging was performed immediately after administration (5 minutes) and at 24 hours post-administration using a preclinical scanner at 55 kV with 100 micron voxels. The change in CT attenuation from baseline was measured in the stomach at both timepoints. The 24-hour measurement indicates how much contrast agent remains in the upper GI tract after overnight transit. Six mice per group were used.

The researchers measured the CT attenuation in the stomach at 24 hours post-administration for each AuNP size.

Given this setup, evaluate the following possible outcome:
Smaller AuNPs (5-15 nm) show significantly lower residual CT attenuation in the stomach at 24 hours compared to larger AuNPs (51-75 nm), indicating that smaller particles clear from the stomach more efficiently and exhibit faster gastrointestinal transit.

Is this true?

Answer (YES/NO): NO